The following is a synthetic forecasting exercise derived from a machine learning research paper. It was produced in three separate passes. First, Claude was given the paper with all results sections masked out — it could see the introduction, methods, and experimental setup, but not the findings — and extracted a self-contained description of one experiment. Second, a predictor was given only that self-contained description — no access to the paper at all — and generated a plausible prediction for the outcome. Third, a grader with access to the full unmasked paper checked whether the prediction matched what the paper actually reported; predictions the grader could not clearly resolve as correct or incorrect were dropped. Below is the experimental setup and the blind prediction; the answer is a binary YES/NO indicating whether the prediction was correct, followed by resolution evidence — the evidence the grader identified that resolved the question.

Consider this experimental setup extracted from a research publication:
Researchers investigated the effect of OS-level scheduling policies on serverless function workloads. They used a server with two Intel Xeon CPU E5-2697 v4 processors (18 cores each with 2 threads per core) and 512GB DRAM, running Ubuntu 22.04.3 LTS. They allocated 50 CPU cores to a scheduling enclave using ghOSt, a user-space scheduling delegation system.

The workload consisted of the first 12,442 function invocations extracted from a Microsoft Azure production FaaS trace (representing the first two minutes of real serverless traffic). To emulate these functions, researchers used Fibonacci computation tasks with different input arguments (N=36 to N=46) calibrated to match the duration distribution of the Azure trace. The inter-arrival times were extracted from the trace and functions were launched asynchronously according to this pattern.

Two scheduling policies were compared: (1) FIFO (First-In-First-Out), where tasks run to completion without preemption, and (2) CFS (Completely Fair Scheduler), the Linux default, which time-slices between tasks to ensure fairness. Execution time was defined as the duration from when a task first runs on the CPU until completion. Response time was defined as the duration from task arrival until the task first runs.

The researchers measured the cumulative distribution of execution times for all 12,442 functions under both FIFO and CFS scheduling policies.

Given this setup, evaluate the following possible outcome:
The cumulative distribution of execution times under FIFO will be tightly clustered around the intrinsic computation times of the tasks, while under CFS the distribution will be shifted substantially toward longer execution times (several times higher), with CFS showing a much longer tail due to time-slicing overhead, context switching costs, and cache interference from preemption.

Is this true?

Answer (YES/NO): YES